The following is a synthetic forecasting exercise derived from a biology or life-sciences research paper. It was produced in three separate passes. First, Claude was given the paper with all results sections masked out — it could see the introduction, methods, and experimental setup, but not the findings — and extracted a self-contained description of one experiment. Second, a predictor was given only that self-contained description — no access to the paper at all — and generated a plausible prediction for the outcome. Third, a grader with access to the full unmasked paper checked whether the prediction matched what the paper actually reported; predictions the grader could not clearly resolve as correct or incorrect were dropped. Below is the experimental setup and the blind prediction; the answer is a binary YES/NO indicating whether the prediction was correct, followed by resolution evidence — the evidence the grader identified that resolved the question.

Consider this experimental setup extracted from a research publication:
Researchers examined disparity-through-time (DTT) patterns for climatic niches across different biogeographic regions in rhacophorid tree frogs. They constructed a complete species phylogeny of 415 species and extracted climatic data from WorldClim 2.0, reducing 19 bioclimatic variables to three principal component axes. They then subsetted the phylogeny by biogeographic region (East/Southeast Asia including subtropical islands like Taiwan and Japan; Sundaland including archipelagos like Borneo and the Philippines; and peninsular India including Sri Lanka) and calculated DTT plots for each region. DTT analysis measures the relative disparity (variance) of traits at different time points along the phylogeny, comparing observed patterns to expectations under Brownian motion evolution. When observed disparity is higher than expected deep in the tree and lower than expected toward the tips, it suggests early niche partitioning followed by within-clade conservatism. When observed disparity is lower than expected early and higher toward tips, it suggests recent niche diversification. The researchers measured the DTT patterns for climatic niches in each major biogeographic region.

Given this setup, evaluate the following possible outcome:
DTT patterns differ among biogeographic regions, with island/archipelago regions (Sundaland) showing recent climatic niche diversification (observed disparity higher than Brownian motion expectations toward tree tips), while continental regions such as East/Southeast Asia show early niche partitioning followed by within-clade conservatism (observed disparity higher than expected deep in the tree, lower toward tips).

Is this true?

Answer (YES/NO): NO